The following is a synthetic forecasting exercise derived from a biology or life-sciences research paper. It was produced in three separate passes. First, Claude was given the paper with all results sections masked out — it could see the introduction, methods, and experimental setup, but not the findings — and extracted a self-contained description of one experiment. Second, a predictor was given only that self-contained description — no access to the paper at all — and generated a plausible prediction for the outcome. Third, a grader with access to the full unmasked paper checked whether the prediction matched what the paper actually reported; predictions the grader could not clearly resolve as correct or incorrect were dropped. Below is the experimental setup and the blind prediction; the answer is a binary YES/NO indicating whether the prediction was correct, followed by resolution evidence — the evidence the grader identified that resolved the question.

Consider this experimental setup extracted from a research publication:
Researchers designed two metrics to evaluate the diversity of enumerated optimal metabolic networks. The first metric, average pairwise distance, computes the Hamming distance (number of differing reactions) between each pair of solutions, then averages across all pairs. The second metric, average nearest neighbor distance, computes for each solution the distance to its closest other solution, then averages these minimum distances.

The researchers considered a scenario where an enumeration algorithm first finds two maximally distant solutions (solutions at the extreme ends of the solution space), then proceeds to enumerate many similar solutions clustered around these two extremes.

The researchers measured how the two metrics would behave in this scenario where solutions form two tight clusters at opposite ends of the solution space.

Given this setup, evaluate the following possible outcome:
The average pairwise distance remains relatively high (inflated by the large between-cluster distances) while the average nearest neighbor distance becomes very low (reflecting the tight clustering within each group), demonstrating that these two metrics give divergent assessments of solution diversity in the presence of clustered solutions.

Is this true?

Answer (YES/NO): YES